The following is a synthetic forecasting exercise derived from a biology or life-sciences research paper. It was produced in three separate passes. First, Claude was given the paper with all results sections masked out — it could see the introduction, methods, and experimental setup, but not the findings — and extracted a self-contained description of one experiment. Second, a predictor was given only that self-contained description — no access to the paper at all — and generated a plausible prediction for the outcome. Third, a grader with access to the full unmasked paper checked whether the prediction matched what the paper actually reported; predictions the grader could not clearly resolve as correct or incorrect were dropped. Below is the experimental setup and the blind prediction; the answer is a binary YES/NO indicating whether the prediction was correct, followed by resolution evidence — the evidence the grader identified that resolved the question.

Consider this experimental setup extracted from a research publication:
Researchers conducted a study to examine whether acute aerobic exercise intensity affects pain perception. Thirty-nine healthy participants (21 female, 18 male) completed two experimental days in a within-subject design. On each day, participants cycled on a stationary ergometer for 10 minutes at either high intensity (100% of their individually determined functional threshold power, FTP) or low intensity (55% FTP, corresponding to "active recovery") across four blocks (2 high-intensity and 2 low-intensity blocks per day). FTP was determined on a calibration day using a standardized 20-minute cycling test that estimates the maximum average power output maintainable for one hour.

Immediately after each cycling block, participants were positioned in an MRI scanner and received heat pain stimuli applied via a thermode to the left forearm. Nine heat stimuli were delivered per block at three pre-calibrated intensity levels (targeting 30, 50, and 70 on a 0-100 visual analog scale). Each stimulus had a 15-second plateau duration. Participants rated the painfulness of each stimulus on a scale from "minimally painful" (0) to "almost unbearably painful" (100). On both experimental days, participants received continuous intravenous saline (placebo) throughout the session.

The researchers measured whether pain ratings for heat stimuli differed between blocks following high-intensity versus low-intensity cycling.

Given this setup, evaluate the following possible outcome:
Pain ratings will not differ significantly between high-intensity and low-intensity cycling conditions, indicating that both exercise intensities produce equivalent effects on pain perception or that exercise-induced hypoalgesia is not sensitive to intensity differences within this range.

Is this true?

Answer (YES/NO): YES